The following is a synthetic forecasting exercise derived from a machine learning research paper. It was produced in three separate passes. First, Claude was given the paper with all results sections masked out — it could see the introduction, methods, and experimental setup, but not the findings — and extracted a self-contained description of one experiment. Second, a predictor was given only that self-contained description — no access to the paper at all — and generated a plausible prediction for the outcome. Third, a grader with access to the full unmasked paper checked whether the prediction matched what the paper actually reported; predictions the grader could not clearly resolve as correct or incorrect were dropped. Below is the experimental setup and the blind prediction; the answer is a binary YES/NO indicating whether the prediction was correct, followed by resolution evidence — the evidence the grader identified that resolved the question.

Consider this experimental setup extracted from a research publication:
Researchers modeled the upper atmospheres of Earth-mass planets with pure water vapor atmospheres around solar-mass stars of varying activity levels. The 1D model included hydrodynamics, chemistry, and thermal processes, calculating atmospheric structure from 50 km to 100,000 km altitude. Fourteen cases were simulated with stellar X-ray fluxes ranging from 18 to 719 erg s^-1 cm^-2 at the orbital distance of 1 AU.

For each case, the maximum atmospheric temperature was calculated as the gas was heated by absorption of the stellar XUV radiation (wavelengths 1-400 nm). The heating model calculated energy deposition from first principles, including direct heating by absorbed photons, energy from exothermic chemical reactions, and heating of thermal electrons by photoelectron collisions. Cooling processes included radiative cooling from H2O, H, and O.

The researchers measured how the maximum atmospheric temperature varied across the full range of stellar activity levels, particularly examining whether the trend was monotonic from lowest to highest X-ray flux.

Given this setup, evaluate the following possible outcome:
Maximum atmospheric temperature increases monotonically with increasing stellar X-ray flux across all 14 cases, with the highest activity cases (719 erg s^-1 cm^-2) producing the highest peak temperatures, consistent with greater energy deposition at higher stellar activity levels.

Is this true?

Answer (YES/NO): NO